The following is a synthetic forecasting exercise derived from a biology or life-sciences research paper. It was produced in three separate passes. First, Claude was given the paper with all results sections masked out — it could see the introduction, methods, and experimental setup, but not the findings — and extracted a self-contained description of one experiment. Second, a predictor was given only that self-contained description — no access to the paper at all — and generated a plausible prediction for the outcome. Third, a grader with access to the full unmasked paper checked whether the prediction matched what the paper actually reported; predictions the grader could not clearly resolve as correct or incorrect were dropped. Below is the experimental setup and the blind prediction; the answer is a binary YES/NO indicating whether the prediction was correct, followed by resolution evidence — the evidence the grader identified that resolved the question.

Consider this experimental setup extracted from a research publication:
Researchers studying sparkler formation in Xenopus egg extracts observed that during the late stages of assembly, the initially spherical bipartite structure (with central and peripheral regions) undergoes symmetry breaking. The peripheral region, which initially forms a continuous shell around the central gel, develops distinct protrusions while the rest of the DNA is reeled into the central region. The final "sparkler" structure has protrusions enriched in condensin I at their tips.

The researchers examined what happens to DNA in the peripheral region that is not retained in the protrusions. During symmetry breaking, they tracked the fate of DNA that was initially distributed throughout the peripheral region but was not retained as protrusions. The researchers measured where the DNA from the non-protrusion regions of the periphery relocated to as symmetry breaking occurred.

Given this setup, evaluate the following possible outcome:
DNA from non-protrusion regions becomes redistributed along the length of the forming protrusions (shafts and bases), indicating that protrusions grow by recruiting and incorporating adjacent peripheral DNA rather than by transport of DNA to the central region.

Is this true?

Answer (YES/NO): NO